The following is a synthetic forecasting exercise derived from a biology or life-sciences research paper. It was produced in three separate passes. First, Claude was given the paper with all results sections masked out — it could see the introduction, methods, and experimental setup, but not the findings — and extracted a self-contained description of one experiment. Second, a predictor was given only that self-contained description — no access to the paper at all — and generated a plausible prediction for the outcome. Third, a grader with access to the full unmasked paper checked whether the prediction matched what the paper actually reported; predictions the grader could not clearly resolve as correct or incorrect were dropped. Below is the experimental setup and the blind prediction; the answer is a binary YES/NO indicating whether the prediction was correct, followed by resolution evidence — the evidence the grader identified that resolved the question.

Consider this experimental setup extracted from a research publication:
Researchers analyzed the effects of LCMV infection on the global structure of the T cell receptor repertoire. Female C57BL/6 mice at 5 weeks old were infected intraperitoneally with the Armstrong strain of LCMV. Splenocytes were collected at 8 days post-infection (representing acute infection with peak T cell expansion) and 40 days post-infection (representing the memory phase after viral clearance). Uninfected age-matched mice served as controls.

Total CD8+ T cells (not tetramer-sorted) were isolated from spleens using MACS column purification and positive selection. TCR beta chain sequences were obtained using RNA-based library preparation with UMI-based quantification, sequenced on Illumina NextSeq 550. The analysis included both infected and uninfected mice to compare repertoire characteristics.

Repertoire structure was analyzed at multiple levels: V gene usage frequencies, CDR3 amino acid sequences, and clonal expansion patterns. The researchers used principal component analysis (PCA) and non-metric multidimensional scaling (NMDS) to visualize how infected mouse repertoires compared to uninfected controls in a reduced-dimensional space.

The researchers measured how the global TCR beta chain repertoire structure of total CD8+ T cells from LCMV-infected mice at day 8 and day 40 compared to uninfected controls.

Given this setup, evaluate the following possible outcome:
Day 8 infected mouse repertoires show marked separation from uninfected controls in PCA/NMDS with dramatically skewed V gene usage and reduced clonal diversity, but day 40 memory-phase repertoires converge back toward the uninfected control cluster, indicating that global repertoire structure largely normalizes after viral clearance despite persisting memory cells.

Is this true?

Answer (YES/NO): NO